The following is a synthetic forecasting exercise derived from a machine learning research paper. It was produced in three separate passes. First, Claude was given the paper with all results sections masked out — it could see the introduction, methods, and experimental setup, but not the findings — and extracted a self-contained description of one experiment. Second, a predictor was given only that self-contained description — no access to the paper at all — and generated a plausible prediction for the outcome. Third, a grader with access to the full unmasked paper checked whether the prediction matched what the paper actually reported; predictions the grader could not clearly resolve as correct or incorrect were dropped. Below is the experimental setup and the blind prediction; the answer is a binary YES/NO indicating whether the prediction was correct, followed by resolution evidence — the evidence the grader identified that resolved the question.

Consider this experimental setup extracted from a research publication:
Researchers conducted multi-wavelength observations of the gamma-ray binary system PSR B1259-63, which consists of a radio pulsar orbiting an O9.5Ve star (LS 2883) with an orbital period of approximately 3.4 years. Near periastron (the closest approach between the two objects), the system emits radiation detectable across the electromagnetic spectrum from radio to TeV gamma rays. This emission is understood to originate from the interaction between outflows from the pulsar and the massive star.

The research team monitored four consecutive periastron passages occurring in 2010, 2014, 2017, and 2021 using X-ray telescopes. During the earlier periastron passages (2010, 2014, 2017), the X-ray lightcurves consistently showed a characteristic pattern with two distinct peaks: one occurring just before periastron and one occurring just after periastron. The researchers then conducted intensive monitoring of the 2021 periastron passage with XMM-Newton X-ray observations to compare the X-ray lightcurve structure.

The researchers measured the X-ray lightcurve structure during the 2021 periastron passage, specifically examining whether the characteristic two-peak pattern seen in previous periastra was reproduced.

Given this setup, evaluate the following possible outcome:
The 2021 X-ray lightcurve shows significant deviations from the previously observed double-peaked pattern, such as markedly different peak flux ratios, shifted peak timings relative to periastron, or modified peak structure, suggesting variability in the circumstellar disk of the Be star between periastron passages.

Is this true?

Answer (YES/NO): NO